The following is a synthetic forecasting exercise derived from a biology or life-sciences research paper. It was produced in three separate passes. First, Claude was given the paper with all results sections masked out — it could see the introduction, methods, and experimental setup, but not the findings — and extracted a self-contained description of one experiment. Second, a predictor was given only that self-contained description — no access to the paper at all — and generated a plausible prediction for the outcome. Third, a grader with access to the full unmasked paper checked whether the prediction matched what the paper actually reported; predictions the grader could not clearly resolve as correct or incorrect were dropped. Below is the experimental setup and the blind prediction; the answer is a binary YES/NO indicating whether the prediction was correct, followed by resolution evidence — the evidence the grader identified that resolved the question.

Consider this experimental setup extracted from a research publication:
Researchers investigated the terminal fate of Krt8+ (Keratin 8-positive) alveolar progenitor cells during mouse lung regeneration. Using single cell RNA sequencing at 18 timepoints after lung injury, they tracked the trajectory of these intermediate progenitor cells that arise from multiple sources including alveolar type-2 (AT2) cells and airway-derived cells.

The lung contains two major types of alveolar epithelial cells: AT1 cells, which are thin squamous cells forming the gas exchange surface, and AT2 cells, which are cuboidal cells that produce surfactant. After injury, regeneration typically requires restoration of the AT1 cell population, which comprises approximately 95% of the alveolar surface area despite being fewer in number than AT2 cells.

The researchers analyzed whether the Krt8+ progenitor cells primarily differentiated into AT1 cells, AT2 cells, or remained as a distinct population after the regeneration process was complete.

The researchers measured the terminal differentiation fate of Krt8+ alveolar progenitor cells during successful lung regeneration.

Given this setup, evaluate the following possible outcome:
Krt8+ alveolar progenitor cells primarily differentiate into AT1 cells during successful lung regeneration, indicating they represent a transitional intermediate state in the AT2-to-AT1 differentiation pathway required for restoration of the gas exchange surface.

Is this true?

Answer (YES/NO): YES